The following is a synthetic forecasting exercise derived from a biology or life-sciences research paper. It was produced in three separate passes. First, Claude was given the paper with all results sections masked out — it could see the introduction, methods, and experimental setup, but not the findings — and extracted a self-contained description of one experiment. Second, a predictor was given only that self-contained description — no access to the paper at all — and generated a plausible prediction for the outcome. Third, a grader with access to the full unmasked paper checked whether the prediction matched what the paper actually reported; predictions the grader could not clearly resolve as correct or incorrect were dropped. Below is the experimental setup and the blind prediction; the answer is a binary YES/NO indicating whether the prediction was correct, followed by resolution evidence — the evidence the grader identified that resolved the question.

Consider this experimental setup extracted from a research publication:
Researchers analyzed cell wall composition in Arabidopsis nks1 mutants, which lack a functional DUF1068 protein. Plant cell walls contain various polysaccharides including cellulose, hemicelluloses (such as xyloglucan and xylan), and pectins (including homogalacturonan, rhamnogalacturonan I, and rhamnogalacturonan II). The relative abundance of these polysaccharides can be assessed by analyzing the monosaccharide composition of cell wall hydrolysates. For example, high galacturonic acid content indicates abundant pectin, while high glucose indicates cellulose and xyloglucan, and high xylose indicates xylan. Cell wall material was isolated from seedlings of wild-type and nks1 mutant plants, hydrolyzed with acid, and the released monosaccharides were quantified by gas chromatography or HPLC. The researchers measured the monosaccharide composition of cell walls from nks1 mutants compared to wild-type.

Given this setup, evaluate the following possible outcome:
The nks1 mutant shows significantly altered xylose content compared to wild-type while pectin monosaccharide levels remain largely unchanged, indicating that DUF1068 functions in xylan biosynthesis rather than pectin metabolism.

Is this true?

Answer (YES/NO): NO